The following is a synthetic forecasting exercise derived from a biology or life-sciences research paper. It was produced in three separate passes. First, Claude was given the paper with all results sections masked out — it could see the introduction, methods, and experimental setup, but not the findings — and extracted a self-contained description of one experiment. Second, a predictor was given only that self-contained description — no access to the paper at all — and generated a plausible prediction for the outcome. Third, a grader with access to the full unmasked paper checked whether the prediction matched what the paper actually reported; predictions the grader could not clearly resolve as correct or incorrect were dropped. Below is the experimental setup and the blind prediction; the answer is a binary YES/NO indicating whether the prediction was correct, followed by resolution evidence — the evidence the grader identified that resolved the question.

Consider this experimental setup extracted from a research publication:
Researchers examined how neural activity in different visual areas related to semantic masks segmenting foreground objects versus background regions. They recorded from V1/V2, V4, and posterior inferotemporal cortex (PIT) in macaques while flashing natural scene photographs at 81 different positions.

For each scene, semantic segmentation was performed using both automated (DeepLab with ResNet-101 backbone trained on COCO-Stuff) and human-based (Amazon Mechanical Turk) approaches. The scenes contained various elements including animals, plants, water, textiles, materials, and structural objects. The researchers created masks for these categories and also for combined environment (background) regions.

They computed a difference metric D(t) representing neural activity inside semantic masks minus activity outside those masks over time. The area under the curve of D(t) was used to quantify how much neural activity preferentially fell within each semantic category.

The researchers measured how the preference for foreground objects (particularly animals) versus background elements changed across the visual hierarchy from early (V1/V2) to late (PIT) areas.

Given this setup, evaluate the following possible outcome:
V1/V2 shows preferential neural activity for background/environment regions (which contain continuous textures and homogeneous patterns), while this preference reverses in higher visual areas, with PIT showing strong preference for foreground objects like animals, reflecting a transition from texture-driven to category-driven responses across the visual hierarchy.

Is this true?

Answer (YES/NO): NO